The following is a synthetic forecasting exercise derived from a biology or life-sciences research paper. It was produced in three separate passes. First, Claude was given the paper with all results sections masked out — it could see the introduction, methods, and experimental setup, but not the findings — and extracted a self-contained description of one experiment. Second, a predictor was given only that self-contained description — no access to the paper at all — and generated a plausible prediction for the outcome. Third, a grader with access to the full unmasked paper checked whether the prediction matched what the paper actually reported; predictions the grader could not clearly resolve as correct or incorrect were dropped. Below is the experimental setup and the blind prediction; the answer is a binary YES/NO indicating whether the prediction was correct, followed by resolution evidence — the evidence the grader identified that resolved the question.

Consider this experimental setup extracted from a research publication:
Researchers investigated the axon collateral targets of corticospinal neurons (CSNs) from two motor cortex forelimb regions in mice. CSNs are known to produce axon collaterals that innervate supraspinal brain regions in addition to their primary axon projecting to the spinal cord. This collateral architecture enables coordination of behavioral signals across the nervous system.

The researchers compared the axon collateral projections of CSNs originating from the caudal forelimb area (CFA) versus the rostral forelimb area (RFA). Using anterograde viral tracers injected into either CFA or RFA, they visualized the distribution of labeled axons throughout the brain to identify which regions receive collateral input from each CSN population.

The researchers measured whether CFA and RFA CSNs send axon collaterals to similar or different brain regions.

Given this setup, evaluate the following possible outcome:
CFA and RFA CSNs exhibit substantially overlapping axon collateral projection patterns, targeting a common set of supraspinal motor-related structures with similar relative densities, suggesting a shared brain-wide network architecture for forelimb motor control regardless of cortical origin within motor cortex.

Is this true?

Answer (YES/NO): YES